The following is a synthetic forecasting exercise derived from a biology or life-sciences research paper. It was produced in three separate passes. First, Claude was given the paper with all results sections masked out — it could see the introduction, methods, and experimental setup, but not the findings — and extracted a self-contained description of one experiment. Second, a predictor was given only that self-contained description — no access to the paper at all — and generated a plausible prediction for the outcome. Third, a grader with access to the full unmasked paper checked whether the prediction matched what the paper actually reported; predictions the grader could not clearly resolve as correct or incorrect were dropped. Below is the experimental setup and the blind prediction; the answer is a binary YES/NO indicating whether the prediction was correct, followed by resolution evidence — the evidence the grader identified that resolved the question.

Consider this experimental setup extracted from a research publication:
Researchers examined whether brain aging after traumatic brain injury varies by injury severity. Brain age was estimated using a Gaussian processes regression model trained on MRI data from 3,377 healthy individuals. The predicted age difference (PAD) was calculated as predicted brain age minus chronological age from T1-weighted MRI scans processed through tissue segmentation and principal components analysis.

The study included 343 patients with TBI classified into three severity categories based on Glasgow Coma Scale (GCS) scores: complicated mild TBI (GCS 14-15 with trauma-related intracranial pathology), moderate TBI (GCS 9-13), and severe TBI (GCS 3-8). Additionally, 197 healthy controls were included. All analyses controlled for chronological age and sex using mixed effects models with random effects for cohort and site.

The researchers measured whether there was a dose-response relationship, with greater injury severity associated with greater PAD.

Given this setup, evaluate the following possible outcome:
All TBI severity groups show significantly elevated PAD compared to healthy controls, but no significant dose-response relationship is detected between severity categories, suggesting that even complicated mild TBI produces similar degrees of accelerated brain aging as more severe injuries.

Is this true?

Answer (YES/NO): NO